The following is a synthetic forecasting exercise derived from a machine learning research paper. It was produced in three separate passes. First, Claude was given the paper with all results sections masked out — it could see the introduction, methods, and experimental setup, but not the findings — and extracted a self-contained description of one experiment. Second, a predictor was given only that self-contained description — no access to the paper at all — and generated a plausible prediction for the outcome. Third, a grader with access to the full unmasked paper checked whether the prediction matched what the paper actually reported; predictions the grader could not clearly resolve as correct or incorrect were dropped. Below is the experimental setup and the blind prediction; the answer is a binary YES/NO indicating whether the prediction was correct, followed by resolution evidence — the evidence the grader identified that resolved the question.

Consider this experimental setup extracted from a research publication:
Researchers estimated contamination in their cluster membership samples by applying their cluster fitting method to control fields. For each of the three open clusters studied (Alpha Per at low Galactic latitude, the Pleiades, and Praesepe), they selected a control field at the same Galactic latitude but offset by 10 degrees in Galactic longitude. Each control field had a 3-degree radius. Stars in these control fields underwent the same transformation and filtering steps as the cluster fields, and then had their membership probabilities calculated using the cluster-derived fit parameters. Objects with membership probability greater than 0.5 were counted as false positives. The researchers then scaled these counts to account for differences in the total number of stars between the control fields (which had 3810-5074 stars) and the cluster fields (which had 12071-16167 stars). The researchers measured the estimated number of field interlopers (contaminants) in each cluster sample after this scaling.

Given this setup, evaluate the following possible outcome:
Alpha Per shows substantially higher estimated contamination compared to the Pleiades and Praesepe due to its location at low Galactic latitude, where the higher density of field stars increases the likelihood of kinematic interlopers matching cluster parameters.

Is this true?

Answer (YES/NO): YES